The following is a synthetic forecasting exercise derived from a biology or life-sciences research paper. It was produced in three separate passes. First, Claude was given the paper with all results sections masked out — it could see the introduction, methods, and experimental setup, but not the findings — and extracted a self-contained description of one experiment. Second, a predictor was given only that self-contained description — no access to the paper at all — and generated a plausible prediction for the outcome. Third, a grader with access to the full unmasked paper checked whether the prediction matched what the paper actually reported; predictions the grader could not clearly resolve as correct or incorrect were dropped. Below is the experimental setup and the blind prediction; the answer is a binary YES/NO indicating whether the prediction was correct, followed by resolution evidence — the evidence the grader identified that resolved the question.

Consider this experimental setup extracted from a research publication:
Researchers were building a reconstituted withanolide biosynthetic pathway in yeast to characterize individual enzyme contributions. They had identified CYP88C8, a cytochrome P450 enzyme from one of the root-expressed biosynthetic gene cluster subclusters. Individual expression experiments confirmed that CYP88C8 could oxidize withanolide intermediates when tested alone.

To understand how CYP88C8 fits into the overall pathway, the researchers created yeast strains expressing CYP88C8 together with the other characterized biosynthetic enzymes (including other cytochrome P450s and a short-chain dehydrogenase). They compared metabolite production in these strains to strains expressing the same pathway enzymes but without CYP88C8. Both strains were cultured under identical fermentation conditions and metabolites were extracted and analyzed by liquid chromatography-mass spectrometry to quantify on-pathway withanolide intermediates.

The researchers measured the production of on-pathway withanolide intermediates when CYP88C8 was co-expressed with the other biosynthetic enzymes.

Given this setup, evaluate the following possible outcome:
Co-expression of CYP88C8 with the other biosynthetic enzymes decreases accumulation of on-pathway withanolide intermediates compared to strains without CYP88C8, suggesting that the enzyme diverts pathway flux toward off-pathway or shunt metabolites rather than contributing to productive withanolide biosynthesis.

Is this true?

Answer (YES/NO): YES